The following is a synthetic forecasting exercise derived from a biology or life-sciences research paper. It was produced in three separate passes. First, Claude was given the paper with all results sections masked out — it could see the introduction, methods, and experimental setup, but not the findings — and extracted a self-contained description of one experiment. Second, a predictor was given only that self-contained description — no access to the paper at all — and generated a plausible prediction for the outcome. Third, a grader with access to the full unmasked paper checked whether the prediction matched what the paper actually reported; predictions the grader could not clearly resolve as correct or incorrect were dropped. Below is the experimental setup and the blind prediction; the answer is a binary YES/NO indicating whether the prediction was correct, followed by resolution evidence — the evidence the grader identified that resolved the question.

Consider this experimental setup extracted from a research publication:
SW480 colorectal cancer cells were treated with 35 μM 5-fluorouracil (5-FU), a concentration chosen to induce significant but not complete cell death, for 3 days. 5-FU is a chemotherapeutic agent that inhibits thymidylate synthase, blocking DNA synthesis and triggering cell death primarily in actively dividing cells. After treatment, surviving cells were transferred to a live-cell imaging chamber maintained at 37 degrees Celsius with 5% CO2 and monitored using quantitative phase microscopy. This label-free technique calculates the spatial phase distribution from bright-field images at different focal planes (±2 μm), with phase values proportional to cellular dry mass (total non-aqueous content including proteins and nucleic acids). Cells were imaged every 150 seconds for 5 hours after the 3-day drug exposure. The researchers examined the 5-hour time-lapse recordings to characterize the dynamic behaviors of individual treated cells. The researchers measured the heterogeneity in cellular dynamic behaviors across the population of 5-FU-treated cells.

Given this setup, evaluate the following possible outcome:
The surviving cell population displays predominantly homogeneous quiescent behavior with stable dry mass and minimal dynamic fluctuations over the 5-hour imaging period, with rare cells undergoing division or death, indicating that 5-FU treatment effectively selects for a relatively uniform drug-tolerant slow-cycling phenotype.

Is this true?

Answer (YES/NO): NO